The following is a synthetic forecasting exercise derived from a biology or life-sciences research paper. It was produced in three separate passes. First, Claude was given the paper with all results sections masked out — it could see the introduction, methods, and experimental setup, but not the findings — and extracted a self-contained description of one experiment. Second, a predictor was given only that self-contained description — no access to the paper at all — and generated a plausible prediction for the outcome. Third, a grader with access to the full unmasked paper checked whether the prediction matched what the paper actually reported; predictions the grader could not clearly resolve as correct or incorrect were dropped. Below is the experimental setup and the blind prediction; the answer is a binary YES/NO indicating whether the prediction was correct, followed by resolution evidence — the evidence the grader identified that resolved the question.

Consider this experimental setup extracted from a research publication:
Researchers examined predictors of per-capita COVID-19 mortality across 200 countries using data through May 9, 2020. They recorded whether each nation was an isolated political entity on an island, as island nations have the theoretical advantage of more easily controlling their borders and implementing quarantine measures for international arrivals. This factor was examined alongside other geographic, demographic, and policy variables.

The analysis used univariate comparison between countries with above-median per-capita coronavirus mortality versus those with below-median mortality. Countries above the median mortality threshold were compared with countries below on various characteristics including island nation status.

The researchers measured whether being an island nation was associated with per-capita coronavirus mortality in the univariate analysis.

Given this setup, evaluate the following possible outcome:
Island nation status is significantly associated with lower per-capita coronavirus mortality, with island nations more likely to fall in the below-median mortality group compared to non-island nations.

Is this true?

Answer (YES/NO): NO